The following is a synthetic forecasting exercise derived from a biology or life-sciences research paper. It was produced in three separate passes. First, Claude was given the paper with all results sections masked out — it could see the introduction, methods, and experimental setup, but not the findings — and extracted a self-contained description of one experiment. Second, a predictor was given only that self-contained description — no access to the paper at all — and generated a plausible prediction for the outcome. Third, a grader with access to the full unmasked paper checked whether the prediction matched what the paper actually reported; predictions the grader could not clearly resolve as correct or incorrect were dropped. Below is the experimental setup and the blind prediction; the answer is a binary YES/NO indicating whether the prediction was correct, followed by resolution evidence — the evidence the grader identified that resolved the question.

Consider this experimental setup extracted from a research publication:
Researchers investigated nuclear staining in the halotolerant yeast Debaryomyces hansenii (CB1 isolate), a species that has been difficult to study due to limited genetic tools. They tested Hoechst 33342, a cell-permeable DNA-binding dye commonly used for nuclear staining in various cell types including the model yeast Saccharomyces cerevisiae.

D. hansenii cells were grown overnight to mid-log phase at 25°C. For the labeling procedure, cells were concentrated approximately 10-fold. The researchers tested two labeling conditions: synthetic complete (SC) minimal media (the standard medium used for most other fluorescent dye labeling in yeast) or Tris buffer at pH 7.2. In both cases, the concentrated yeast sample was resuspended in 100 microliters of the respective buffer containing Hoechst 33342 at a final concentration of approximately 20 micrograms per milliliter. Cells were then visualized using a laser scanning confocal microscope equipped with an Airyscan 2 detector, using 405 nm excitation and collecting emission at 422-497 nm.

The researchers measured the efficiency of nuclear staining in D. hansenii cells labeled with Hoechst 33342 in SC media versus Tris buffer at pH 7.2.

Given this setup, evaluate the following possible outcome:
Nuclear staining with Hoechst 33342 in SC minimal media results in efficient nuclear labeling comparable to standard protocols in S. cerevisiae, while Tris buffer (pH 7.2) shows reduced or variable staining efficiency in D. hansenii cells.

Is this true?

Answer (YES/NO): NO